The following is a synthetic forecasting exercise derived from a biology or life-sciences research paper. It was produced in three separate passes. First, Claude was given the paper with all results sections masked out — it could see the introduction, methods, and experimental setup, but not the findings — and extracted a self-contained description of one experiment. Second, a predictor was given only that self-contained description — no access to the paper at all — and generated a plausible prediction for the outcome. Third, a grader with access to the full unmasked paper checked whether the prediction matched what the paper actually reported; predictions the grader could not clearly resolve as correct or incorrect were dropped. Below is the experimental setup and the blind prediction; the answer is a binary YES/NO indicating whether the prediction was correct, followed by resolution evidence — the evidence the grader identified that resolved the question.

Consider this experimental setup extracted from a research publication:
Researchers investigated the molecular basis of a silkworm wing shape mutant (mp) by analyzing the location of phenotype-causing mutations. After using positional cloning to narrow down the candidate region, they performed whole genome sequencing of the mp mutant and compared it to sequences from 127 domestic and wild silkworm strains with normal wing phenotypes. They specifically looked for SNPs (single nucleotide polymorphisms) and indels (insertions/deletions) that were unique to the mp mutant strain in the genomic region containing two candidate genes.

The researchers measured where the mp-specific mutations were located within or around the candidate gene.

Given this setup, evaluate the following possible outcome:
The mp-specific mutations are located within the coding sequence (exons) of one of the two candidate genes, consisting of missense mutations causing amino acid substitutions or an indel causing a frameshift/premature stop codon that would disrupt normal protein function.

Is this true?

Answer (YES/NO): NO